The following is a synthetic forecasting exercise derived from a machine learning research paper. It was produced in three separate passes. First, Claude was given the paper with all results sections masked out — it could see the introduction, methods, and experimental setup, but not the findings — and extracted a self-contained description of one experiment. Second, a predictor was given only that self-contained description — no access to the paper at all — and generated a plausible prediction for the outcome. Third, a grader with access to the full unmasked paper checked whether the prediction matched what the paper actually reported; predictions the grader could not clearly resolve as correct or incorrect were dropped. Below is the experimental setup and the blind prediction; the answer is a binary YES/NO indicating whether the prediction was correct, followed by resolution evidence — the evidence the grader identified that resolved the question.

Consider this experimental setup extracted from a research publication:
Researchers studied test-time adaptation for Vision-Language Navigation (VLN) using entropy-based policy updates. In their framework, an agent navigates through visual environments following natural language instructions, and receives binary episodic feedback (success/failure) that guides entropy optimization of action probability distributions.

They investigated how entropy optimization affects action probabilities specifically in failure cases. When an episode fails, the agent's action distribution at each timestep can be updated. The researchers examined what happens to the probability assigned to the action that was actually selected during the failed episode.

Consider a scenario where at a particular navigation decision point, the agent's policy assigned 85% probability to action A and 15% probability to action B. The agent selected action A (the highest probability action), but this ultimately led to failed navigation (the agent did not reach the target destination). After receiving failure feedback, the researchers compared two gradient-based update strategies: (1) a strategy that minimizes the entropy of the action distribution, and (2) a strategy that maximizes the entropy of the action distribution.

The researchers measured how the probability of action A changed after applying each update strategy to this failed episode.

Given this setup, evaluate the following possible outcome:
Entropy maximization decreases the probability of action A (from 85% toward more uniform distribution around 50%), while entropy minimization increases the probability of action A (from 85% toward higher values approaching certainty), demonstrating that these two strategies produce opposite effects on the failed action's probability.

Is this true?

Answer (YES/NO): YES